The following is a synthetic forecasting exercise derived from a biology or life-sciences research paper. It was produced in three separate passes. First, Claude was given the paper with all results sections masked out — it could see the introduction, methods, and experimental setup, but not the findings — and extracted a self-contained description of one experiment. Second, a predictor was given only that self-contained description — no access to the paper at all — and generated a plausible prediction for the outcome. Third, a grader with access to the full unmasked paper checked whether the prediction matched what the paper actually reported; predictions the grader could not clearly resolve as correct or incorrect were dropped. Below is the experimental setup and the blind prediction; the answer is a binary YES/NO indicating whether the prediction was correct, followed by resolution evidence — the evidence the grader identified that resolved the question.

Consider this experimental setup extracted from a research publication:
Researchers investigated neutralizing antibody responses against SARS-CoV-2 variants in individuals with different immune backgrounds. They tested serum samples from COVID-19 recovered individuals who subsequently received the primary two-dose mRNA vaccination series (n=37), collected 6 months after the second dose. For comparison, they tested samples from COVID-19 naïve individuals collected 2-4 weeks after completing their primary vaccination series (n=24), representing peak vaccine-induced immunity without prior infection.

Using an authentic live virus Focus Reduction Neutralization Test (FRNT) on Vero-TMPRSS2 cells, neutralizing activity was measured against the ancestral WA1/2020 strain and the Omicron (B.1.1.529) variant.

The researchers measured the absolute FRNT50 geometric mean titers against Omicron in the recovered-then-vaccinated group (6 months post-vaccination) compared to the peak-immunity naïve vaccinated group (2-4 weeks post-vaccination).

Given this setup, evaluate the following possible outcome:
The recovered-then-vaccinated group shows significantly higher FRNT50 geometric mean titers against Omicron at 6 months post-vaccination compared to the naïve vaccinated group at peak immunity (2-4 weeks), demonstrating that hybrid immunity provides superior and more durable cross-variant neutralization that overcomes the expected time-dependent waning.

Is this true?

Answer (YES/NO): YES